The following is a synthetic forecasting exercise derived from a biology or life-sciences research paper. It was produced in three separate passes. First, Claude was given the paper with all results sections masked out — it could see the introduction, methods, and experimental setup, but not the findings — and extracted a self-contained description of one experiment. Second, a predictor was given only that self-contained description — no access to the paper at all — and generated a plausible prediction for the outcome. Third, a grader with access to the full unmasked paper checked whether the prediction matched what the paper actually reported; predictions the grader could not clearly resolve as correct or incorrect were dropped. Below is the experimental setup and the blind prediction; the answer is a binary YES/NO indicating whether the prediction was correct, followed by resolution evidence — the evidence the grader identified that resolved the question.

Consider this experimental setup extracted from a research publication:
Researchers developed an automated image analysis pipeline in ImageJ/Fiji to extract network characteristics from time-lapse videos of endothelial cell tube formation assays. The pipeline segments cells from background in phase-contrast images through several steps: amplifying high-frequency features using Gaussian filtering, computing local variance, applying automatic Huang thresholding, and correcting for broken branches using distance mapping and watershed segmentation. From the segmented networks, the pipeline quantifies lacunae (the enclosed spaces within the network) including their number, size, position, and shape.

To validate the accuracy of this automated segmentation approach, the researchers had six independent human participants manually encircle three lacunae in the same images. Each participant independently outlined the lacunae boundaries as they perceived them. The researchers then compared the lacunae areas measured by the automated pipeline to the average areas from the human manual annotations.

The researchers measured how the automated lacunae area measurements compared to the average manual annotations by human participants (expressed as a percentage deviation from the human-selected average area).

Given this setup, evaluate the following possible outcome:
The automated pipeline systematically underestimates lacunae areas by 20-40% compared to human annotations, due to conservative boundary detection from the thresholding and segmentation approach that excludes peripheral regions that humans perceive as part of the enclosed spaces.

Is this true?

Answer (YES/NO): NO